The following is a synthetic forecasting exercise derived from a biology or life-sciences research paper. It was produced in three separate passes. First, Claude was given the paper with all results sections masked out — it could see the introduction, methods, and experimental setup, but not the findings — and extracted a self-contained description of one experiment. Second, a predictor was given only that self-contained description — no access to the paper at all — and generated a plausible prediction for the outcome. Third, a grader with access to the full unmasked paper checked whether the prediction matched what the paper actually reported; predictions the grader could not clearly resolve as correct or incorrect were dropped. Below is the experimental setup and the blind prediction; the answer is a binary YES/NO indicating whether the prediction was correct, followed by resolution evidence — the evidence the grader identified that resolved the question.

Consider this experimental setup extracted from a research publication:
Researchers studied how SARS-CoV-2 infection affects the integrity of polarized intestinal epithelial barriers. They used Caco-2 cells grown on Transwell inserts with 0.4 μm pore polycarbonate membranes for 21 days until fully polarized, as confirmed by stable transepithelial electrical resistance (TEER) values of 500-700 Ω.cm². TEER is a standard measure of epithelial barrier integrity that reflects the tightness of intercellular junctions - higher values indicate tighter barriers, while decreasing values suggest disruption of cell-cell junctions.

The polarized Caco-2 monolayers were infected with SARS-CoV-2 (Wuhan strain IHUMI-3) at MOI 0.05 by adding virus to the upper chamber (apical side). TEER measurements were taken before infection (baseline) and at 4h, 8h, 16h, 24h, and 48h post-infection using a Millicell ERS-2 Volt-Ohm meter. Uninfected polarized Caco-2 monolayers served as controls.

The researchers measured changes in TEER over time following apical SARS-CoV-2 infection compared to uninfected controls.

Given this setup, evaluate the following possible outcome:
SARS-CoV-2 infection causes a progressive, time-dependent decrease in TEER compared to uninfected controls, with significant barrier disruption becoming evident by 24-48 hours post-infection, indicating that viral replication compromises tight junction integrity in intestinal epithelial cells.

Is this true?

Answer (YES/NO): YES